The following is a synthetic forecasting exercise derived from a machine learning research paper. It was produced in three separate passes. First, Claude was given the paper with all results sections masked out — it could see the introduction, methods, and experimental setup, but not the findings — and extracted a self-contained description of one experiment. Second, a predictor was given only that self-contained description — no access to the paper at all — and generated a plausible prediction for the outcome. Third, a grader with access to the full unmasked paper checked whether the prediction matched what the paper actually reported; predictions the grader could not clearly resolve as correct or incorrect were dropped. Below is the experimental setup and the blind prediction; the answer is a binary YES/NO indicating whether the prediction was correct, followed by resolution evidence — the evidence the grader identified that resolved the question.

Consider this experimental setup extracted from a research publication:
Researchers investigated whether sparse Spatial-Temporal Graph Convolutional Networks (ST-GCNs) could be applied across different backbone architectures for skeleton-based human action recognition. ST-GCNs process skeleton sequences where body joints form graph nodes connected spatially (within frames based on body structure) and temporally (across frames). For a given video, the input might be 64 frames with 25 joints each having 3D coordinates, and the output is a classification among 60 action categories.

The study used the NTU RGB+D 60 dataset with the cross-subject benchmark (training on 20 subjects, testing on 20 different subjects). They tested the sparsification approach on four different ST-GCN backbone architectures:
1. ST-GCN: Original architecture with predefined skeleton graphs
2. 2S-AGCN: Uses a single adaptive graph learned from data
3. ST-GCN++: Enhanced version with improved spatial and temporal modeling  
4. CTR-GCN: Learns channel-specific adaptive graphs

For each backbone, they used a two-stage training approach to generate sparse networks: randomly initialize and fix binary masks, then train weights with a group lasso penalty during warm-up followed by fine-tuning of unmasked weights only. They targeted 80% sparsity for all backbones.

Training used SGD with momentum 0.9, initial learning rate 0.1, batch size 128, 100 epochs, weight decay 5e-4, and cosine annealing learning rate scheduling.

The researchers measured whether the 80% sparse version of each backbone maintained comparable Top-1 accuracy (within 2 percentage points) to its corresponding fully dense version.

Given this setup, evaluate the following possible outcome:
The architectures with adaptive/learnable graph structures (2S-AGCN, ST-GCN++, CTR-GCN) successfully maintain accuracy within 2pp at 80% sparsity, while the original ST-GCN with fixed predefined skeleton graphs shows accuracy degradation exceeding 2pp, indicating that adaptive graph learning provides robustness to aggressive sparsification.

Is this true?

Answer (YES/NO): NO